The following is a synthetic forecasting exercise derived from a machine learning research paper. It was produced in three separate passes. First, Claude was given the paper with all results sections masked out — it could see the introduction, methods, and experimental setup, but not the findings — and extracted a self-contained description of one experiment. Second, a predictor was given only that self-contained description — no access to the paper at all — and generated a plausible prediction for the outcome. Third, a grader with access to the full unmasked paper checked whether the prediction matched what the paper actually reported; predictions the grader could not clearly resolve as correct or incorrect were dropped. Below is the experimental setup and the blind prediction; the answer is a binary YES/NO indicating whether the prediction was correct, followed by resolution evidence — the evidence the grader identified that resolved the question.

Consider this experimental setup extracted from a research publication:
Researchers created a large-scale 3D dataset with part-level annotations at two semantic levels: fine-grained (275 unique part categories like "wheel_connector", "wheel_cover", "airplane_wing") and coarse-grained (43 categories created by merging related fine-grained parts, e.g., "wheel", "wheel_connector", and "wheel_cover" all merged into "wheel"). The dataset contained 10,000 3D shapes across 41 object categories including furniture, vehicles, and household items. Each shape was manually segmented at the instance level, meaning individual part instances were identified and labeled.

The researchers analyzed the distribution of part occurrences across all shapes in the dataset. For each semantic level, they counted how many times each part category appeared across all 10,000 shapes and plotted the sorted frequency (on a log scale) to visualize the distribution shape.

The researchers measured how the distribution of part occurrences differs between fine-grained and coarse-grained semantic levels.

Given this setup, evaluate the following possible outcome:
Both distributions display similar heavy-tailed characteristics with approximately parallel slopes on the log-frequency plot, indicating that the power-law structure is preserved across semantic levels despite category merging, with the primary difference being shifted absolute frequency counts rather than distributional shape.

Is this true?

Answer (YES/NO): NO